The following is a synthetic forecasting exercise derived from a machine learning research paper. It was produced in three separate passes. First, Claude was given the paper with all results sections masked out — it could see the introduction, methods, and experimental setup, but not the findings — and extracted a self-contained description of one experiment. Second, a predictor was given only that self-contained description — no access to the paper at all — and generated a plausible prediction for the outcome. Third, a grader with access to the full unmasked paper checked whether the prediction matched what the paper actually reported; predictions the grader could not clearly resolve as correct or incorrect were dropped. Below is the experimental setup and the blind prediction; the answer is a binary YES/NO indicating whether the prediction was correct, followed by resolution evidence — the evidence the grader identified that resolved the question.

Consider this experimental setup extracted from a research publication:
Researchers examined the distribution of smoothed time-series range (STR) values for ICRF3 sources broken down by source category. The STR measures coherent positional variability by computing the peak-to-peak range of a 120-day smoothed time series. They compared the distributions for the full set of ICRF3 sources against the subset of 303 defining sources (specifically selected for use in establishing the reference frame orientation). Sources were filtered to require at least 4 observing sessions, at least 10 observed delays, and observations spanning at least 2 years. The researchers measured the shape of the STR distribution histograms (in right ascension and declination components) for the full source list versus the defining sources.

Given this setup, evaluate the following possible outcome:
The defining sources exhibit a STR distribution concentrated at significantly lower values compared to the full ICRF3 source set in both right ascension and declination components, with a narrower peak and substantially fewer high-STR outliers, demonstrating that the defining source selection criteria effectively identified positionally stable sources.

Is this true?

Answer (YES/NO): NO